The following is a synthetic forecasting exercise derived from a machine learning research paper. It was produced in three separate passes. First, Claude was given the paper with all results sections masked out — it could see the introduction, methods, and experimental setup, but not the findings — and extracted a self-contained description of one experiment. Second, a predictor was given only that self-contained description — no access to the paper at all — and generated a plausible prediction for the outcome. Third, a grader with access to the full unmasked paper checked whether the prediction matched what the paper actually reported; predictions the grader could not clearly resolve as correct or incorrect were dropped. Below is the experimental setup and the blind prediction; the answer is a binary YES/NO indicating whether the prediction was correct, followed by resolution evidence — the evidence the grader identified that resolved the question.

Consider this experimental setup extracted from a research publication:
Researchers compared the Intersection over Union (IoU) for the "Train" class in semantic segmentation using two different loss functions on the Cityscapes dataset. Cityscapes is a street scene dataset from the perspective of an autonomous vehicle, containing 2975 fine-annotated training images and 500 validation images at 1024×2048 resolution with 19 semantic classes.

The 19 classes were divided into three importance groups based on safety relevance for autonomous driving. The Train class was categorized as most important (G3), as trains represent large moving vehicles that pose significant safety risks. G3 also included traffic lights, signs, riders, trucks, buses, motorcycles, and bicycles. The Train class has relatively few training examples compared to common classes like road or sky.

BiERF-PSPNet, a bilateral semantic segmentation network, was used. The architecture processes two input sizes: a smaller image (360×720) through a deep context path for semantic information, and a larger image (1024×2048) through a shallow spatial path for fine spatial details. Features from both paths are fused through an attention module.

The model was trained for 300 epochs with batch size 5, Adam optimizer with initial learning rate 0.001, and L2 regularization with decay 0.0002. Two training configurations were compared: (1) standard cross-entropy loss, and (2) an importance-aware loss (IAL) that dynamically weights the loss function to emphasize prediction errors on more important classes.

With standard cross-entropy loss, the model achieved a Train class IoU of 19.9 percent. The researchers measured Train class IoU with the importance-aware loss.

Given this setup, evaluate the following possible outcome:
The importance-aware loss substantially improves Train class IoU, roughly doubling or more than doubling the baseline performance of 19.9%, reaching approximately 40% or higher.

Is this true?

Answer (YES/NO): YES